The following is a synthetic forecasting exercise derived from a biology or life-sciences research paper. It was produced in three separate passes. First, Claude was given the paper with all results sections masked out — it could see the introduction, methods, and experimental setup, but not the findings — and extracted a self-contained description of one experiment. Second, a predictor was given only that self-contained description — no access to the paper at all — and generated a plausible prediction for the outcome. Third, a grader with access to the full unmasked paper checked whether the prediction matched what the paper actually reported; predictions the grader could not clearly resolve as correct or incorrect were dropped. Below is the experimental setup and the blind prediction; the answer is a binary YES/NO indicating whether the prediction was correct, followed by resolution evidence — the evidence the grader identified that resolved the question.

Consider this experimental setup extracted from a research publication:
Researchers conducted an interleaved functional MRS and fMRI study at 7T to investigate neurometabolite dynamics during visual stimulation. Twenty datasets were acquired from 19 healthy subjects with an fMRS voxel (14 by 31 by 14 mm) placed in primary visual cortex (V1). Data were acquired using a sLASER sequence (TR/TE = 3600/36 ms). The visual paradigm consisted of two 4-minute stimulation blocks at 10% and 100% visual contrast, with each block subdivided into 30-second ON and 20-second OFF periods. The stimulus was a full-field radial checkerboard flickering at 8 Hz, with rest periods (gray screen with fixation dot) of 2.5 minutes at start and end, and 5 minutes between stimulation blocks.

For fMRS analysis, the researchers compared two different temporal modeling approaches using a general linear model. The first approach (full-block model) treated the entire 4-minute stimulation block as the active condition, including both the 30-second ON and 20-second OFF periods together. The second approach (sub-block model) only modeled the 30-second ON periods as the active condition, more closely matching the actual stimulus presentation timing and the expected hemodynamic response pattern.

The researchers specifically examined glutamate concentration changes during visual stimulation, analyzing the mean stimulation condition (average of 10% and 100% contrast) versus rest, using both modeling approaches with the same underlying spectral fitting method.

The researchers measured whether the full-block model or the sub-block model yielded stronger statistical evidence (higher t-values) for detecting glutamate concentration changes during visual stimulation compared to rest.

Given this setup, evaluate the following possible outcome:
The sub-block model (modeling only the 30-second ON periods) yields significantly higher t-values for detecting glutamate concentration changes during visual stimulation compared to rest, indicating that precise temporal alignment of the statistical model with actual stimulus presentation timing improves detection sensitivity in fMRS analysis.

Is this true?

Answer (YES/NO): NO